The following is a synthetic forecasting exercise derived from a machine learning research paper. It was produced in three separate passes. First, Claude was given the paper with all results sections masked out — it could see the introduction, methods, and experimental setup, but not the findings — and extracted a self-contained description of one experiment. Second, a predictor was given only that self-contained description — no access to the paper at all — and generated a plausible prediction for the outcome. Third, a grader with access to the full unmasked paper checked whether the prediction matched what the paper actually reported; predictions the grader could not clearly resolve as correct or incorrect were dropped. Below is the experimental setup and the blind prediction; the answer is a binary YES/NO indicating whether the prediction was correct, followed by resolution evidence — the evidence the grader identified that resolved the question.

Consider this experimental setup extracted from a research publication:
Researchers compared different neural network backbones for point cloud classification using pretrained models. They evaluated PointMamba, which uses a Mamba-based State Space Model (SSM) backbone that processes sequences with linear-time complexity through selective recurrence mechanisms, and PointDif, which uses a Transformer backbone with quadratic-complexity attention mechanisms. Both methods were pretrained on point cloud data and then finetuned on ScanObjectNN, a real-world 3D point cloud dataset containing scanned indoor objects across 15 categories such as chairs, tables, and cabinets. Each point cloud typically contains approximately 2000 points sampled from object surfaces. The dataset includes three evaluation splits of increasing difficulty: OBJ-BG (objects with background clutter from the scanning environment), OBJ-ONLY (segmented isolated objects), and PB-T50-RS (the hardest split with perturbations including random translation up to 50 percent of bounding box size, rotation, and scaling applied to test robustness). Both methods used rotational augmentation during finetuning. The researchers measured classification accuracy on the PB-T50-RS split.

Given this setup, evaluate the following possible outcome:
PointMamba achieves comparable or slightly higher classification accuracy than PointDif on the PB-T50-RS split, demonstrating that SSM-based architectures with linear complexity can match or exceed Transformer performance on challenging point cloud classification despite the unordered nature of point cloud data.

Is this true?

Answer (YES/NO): YES